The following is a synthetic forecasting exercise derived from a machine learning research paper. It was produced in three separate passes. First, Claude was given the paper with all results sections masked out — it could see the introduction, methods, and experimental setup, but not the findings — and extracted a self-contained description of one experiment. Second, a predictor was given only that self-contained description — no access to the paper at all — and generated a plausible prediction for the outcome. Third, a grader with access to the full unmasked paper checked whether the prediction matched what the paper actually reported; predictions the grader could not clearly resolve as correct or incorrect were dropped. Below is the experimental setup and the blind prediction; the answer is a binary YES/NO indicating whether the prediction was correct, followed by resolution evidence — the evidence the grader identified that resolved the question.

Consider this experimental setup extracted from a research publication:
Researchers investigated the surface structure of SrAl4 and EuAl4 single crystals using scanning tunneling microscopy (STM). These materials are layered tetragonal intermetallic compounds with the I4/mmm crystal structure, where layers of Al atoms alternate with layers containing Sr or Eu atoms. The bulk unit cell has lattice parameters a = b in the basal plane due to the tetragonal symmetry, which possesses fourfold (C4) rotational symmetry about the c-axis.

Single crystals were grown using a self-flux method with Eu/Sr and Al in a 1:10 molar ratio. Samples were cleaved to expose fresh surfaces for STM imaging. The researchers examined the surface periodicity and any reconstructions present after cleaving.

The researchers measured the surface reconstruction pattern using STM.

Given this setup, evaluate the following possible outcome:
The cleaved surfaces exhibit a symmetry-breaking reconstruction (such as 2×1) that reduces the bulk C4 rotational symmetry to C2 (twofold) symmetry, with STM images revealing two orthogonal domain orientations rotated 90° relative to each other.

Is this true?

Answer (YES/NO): NO